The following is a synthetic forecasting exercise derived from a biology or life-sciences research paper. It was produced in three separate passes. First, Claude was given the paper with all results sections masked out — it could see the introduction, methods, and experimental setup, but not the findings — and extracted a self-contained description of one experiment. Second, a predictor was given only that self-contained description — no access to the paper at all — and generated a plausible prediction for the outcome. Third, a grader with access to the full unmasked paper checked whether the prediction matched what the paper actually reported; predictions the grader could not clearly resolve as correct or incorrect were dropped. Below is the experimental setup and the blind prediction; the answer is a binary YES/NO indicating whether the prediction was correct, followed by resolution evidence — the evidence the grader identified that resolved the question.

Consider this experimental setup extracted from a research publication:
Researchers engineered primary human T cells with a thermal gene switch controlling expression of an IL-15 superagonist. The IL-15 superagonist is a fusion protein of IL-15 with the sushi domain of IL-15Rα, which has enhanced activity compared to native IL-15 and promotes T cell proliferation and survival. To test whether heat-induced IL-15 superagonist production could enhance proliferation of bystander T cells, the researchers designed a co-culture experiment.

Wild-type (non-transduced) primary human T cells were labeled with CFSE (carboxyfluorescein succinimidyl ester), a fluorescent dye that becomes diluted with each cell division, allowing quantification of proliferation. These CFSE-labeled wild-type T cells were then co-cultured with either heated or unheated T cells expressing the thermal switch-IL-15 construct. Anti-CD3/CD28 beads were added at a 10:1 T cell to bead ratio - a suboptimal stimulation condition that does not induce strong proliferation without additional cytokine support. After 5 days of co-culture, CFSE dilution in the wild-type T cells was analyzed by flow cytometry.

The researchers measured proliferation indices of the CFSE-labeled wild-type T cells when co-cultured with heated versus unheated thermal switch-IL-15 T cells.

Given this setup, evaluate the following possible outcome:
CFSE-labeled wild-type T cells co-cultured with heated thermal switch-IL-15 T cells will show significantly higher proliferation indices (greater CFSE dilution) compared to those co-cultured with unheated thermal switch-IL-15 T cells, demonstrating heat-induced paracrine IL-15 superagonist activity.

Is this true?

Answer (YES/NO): YES